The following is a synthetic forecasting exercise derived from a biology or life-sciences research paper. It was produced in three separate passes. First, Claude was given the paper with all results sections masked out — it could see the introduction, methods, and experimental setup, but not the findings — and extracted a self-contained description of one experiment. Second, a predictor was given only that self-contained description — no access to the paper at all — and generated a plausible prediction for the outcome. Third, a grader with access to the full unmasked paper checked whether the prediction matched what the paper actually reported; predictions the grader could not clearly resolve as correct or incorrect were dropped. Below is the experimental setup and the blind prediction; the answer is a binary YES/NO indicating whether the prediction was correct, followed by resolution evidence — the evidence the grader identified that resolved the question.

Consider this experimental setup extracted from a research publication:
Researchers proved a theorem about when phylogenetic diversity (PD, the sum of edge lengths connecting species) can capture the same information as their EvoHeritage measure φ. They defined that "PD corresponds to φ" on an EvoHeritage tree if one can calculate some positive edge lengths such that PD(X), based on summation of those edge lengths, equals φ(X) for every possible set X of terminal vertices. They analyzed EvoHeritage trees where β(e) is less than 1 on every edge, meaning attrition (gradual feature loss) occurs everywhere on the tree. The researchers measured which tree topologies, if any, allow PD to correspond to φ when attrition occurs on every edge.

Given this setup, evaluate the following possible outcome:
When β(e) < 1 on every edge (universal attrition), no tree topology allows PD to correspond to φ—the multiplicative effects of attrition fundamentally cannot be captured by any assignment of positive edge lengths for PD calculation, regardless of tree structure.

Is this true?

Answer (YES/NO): NO